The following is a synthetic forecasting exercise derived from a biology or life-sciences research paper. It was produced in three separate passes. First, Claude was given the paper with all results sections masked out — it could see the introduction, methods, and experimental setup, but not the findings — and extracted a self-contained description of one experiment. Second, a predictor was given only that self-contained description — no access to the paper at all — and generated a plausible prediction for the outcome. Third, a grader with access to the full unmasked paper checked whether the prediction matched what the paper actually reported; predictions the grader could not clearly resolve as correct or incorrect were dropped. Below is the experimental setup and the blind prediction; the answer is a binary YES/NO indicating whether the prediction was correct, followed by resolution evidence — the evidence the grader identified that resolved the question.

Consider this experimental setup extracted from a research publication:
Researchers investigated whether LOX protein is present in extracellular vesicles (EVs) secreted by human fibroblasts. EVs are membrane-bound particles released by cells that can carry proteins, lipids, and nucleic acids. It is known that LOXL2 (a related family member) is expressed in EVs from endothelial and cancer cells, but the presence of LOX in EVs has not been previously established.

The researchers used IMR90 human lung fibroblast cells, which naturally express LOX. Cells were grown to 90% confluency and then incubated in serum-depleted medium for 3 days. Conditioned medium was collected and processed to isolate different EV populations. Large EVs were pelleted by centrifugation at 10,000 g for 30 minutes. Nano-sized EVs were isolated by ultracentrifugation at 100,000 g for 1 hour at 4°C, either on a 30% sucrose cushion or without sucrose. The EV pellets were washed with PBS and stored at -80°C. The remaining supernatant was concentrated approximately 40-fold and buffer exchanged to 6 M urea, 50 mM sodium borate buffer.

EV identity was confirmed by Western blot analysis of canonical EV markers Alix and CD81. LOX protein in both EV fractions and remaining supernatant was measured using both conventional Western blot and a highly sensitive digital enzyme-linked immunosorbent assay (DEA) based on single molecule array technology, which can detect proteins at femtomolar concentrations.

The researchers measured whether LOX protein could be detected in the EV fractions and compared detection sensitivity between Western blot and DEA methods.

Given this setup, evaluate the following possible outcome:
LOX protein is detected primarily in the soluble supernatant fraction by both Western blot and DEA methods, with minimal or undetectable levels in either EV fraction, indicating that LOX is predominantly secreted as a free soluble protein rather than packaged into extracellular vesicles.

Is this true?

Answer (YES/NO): NO